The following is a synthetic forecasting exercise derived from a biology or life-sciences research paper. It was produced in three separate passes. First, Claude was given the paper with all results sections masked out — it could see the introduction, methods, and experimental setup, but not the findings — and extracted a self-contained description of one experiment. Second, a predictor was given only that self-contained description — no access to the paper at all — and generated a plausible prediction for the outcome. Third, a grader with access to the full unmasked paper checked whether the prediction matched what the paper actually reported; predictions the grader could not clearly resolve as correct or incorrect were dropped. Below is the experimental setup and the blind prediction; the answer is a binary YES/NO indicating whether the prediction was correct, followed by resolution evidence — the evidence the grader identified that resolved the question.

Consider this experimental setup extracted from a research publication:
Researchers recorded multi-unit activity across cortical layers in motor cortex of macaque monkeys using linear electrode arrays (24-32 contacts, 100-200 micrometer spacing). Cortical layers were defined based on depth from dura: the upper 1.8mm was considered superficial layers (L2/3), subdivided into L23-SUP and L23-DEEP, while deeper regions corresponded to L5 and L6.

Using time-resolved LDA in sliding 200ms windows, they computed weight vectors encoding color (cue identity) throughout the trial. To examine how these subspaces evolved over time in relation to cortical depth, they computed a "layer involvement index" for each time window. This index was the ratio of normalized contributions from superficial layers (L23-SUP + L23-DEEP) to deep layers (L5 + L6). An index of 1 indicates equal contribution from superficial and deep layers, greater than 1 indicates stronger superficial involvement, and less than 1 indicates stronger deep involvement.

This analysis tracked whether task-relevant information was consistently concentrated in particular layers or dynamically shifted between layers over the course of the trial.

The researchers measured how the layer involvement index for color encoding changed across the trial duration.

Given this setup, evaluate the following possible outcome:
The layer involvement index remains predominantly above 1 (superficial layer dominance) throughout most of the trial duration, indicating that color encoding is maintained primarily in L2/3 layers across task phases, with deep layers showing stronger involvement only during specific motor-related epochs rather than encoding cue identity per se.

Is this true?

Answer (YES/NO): NO